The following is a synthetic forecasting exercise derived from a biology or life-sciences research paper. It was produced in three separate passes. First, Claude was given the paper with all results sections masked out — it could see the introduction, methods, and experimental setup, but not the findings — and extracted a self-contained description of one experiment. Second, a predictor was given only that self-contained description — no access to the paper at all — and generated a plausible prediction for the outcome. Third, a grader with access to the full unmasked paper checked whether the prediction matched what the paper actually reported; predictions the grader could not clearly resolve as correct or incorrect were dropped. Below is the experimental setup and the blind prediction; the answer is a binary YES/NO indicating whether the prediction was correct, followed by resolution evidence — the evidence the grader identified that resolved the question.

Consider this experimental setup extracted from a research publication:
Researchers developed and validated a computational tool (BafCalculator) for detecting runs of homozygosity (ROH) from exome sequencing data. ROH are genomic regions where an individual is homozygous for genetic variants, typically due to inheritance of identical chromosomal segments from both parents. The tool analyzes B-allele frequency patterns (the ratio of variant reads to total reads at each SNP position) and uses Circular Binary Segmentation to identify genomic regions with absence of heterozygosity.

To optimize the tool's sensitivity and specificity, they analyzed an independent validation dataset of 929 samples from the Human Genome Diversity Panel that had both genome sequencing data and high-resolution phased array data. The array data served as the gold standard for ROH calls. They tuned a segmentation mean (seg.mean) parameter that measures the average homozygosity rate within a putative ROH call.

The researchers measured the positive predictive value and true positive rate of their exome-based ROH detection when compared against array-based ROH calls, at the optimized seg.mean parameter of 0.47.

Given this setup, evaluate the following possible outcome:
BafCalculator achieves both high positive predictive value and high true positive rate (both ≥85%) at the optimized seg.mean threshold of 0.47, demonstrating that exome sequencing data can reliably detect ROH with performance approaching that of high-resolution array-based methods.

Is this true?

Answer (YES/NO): NO